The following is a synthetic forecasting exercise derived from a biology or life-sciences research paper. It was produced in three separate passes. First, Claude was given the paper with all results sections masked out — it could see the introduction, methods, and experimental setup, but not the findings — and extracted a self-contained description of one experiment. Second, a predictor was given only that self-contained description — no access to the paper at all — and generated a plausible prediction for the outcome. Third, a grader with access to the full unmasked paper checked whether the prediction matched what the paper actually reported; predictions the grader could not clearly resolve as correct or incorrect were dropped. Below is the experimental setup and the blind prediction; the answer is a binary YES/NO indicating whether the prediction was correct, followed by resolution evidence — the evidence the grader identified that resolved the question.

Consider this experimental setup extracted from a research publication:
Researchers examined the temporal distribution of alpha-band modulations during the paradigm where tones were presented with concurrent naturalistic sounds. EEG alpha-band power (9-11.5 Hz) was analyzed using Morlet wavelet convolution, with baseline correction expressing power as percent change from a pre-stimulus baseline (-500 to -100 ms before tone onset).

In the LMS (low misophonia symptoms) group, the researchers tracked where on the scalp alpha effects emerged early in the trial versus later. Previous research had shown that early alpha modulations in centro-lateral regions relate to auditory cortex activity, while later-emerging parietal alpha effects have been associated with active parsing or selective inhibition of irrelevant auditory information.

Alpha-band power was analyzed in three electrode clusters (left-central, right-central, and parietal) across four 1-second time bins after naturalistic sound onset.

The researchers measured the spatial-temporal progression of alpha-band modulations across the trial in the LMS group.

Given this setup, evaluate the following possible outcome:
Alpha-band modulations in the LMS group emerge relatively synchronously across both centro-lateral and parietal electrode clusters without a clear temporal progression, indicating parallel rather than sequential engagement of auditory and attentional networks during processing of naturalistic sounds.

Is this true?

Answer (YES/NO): NO